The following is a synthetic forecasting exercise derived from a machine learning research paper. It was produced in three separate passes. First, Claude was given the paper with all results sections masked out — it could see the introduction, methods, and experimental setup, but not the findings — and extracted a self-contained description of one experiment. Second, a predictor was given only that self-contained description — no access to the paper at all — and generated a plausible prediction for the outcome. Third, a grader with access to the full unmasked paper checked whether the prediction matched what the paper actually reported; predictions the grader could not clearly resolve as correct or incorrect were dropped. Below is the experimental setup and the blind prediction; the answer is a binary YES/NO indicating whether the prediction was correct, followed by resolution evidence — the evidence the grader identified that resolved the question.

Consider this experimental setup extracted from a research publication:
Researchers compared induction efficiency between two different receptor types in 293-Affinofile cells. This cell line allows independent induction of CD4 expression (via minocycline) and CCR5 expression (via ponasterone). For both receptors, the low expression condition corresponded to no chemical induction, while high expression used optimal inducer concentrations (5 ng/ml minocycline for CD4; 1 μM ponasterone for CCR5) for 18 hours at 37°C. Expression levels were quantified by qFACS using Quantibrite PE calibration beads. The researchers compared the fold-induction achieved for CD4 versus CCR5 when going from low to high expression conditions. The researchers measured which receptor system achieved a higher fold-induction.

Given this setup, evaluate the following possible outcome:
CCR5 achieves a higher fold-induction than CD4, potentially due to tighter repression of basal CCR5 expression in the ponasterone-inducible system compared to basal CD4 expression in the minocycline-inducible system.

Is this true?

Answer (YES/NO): NO